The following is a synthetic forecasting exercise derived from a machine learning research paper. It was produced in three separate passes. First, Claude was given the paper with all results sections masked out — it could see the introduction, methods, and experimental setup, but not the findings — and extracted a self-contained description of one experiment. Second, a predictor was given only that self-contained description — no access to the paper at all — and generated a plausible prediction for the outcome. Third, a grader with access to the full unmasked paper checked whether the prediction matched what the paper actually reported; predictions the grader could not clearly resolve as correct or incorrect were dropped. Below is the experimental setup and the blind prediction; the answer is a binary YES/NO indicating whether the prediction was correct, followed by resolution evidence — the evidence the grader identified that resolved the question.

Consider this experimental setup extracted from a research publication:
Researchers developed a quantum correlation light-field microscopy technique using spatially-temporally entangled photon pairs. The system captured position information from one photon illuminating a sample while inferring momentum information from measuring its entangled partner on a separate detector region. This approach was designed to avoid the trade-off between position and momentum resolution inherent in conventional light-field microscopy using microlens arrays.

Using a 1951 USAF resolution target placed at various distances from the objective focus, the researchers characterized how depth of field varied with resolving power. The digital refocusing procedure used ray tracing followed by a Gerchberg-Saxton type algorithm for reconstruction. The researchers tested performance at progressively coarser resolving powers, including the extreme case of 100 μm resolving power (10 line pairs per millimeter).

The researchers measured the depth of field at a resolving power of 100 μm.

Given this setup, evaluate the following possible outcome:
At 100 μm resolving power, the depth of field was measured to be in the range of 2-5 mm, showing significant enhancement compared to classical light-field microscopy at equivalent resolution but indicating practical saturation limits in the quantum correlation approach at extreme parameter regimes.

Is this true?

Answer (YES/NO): NO